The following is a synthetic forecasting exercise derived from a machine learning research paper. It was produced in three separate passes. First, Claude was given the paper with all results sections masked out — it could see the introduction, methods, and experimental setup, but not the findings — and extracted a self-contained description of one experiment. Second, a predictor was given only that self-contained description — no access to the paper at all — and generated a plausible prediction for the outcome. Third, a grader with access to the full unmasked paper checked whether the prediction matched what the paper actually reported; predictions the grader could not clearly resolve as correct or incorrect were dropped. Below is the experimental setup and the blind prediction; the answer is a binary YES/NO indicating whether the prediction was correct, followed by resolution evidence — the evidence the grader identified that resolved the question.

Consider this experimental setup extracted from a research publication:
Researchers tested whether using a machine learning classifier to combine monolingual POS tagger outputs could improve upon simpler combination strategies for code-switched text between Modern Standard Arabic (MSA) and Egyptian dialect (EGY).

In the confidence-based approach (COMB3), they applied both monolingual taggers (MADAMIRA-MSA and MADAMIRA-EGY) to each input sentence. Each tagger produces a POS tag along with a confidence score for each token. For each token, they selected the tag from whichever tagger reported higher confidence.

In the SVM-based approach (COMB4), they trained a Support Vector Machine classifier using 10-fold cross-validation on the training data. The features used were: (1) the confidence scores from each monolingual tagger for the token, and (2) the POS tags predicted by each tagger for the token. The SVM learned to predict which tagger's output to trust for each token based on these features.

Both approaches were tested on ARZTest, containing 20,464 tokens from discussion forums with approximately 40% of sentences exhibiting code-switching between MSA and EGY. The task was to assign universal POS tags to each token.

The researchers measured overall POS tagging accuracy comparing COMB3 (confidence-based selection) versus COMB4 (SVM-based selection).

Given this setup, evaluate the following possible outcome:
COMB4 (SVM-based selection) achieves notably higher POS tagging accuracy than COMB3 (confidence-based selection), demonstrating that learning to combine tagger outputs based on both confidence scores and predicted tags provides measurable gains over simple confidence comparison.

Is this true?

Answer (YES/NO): YES